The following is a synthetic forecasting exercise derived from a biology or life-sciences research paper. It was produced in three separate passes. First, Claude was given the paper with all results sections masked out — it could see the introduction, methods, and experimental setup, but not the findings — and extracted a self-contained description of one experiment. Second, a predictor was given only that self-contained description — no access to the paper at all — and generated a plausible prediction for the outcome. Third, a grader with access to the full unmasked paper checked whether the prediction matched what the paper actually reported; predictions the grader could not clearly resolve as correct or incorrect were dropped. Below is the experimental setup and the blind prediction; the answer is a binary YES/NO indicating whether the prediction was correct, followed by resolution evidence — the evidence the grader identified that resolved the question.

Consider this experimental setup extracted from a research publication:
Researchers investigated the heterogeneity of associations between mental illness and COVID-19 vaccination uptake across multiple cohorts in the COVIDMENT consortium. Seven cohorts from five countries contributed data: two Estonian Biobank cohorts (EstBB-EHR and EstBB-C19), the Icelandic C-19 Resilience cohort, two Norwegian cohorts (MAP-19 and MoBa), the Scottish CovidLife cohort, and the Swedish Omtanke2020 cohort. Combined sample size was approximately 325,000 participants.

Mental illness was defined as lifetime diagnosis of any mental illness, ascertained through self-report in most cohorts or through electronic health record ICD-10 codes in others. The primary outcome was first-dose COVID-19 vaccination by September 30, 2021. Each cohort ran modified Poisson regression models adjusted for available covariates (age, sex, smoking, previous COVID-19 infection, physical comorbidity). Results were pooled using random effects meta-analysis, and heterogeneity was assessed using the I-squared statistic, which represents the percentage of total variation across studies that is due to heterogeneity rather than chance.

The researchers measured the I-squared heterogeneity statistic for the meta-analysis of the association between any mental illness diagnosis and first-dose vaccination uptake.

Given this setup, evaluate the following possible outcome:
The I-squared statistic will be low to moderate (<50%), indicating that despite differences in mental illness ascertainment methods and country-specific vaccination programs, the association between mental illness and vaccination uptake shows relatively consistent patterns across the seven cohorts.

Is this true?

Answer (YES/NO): NO